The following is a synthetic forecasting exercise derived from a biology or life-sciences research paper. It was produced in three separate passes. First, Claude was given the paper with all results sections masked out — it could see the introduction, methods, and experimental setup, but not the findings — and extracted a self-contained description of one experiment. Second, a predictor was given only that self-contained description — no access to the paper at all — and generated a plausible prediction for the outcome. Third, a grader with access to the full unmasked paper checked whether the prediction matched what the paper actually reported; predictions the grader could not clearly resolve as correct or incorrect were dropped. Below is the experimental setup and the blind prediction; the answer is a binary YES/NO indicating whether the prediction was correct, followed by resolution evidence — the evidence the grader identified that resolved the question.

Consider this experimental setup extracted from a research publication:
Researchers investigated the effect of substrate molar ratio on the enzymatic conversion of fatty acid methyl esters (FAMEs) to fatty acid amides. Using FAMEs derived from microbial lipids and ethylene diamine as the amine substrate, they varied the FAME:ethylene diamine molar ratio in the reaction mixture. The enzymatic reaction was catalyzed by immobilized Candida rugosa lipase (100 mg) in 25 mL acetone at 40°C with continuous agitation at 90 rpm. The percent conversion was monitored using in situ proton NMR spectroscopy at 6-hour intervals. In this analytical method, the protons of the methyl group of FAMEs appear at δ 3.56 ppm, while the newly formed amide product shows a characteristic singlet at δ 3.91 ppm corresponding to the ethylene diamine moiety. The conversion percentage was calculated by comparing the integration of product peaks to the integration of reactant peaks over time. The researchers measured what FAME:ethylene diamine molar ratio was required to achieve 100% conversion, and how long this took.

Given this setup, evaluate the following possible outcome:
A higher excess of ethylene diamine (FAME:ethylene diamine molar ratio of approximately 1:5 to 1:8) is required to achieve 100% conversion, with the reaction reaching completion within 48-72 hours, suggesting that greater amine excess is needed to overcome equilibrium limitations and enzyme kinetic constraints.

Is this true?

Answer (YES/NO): NO